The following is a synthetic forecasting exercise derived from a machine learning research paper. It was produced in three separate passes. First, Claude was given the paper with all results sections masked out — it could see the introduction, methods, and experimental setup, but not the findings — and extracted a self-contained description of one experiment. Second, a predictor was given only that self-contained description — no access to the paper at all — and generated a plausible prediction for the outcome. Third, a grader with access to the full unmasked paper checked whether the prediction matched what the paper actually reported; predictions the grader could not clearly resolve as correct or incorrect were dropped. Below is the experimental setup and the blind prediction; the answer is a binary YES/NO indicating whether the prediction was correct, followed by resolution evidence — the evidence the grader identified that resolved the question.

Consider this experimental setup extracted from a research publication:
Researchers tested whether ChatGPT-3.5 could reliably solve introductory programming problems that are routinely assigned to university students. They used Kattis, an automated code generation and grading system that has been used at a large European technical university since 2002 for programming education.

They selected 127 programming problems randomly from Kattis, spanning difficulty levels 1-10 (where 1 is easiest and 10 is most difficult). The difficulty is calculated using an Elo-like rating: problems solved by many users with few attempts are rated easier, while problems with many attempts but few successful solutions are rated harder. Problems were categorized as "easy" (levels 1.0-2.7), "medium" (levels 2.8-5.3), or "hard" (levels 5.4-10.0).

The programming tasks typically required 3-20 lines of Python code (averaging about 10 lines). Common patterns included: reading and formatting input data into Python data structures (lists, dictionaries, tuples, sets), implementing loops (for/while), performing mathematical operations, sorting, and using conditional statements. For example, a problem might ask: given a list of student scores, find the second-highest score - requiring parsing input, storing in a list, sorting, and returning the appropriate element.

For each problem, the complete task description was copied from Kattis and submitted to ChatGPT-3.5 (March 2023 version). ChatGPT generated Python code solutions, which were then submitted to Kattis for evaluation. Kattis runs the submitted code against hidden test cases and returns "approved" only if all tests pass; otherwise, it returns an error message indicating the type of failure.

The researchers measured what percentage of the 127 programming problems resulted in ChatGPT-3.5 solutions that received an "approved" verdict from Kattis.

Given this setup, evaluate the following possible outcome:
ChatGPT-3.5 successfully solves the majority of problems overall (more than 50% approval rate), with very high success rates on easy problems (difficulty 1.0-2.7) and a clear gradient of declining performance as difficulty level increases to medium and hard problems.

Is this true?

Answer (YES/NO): NO